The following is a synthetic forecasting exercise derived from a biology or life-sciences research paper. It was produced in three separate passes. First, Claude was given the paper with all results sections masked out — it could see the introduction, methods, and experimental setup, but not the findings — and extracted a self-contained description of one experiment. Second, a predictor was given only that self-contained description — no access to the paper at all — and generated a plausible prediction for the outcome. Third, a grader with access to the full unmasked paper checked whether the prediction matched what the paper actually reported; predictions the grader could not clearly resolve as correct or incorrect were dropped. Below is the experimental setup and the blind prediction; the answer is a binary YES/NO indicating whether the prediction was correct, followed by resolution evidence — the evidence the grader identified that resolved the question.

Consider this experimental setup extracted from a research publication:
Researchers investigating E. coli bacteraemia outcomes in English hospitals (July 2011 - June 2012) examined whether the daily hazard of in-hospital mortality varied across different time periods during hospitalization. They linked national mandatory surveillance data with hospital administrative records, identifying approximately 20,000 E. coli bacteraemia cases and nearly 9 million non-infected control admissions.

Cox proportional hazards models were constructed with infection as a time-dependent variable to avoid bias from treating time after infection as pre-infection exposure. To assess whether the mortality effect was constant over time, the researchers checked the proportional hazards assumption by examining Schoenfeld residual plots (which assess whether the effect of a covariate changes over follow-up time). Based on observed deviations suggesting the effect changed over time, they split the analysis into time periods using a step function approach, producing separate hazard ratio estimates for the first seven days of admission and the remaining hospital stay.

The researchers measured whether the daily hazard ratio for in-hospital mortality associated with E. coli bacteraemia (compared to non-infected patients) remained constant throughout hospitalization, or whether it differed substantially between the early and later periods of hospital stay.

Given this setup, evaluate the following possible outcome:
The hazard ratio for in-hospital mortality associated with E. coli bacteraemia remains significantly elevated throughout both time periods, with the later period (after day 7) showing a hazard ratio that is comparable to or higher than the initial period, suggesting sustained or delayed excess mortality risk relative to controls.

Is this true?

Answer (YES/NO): NO